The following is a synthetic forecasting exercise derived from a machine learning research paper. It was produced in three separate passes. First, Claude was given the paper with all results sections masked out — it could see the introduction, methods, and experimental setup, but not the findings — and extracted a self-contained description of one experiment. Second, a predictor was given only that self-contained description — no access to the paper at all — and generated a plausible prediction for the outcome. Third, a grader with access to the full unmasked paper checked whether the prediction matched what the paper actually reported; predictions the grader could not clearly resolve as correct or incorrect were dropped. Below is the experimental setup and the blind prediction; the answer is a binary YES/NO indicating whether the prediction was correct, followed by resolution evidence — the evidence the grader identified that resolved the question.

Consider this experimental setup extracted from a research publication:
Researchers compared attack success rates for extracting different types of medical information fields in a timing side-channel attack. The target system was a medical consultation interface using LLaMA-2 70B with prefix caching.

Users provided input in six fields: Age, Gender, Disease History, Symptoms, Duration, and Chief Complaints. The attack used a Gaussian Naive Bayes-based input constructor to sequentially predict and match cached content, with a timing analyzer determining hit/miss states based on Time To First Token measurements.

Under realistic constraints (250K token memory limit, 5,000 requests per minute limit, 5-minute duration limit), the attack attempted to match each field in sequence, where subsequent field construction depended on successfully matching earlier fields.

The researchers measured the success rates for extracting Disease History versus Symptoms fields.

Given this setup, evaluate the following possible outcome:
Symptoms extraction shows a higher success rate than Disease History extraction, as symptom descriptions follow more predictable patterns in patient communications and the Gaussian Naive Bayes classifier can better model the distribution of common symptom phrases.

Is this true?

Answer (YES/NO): NO